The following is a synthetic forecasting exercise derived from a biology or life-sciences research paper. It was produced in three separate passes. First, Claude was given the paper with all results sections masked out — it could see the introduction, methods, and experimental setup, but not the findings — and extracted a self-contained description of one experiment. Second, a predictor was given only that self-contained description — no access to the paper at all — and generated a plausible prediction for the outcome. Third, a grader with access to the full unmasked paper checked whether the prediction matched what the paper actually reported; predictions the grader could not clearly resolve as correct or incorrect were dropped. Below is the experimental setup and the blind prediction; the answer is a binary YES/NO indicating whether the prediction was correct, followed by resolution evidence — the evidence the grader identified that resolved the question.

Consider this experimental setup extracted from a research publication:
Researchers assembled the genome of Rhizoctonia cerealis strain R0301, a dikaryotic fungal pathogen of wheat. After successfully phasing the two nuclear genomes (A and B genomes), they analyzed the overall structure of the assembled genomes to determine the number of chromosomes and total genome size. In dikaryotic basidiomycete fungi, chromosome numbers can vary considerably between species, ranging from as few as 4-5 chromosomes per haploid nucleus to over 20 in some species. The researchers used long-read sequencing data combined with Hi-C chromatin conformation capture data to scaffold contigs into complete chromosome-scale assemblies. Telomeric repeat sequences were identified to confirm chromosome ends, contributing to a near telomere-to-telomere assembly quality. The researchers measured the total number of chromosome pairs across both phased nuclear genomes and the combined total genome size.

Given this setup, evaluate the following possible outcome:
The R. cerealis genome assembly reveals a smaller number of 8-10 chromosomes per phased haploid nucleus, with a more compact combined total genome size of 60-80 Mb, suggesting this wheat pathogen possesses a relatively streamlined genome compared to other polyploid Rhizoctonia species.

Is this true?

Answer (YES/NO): NO